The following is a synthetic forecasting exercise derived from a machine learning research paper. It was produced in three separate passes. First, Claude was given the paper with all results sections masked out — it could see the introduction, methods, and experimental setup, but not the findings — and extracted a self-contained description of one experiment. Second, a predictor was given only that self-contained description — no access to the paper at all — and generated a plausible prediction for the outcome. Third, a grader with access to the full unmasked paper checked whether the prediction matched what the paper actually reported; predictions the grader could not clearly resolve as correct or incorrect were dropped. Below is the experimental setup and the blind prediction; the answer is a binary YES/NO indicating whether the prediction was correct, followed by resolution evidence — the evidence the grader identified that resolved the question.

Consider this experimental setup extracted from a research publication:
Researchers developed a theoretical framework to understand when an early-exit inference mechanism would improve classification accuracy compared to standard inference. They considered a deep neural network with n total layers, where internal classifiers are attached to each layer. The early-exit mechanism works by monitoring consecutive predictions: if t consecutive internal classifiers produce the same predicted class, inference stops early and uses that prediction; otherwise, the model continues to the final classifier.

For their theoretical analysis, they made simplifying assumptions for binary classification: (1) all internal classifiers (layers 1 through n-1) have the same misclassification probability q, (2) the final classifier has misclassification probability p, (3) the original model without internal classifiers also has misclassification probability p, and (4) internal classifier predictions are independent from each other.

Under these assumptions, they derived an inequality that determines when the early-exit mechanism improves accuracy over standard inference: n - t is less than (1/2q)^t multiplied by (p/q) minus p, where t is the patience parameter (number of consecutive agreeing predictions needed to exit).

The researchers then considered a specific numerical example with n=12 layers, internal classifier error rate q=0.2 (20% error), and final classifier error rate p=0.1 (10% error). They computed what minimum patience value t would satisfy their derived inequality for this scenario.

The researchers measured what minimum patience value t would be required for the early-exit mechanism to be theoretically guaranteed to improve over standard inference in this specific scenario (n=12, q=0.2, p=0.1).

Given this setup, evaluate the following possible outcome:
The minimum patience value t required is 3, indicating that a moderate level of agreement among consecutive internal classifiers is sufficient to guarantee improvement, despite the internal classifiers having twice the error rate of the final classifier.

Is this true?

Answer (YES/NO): NO